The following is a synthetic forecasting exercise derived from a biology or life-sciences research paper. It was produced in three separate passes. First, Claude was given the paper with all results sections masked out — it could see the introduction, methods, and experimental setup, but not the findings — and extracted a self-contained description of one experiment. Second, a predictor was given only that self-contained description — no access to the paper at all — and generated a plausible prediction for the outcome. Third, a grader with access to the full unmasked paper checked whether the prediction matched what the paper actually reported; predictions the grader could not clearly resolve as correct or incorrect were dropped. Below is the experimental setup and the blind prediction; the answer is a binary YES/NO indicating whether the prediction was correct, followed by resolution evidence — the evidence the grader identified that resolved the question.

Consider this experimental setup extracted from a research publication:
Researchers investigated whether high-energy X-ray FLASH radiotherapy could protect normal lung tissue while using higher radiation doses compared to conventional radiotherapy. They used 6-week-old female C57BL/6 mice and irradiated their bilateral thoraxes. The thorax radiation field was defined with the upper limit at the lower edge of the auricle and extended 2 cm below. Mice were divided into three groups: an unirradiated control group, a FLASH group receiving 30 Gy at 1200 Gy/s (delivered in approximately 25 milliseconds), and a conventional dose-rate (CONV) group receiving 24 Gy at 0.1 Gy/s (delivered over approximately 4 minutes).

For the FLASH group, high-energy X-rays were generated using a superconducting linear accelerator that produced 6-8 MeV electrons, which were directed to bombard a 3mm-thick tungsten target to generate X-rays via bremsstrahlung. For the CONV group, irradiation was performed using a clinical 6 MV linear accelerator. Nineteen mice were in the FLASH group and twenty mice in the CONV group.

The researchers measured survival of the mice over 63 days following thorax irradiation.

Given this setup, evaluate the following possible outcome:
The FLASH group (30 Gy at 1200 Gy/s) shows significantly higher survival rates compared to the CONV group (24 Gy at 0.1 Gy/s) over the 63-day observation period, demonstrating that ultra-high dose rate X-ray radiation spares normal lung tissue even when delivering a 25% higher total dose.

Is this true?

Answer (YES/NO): YES